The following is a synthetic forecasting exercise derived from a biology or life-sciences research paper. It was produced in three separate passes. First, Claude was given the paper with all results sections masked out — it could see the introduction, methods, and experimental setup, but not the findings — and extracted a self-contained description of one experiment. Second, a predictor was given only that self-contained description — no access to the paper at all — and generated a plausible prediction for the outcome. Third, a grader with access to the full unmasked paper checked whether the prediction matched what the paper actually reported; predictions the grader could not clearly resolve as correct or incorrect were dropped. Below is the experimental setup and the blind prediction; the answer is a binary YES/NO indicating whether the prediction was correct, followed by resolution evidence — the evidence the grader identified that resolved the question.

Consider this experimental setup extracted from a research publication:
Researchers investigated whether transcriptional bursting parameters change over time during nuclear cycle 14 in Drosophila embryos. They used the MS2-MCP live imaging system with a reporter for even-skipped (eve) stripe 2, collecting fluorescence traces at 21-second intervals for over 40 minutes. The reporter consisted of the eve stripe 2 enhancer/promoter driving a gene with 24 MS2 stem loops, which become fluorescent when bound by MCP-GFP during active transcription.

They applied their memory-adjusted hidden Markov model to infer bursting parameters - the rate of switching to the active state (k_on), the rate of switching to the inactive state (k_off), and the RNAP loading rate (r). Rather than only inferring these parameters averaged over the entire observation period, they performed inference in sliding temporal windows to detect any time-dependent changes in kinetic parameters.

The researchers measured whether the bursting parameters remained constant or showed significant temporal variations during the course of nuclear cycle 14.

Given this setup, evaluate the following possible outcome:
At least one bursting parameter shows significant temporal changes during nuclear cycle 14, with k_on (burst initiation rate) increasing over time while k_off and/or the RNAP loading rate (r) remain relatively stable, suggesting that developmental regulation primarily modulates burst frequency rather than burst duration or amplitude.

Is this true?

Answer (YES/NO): NO